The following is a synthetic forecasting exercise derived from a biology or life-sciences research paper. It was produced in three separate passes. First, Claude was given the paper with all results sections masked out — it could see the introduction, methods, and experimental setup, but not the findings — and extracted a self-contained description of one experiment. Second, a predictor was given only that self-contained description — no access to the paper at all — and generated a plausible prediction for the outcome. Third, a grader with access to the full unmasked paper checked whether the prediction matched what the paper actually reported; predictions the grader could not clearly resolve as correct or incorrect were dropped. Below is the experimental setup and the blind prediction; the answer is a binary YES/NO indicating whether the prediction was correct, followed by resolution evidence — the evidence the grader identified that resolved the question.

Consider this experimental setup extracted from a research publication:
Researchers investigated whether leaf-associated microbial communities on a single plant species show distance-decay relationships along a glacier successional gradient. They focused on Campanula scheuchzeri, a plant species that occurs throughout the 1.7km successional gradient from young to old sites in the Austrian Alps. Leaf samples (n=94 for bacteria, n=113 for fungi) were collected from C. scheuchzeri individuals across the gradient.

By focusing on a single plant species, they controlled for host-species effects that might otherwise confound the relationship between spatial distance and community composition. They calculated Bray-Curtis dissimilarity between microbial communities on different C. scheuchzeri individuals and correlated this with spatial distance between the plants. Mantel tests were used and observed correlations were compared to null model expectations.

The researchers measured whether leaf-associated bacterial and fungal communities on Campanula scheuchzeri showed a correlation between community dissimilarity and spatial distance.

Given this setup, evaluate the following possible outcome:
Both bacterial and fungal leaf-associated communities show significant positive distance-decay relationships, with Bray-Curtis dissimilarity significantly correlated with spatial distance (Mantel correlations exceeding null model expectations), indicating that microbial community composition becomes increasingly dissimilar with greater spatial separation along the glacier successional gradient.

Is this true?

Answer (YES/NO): YES